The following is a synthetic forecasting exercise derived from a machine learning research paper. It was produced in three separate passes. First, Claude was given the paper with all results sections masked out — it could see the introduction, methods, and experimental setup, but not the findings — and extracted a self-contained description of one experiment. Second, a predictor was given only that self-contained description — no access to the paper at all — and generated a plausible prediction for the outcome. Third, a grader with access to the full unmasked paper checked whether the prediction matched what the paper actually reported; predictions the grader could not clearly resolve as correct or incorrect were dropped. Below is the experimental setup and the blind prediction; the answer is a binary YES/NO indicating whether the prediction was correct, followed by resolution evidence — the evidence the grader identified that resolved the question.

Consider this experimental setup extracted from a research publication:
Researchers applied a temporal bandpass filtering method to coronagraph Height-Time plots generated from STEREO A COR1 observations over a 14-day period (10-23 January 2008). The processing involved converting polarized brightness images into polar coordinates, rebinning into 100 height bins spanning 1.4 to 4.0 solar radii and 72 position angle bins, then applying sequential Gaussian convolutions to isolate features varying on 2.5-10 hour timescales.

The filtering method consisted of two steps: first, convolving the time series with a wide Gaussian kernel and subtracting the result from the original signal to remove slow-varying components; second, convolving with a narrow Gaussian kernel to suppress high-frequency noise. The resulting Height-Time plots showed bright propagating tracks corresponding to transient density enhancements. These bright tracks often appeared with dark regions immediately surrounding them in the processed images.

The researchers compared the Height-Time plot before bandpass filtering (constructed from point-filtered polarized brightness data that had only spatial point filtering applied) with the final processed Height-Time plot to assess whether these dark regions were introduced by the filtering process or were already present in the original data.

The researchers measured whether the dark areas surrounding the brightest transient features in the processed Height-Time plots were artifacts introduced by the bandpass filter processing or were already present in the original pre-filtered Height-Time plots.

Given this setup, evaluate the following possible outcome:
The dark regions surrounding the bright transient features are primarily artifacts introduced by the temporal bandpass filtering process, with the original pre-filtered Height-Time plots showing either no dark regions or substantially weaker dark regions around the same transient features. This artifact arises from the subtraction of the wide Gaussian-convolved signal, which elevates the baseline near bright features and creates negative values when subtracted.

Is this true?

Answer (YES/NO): NO